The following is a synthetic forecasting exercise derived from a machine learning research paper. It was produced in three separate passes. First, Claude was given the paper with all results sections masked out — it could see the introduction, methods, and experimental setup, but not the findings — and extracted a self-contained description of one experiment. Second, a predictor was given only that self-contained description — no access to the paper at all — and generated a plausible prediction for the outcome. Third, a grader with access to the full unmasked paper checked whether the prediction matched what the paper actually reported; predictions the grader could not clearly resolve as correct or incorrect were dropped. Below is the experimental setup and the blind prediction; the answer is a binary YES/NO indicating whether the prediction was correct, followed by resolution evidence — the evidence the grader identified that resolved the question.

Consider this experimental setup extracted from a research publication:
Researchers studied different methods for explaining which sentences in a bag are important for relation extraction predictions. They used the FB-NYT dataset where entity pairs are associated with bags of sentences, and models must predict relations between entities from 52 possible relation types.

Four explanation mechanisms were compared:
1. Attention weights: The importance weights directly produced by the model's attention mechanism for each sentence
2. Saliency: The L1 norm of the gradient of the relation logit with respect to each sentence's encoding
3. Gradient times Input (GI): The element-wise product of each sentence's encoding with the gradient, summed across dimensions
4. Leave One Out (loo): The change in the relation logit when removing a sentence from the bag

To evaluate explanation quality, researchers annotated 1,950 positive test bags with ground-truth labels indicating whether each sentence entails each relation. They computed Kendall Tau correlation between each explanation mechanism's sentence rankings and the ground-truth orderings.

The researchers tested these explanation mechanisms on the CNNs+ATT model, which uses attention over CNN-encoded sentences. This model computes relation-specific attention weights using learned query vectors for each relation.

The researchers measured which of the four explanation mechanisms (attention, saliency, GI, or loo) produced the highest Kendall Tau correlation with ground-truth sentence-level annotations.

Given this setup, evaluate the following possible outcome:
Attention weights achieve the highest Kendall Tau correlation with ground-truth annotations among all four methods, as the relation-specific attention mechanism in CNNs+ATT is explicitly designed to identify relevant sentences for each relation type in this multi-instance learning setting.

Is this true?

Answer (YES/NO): YES